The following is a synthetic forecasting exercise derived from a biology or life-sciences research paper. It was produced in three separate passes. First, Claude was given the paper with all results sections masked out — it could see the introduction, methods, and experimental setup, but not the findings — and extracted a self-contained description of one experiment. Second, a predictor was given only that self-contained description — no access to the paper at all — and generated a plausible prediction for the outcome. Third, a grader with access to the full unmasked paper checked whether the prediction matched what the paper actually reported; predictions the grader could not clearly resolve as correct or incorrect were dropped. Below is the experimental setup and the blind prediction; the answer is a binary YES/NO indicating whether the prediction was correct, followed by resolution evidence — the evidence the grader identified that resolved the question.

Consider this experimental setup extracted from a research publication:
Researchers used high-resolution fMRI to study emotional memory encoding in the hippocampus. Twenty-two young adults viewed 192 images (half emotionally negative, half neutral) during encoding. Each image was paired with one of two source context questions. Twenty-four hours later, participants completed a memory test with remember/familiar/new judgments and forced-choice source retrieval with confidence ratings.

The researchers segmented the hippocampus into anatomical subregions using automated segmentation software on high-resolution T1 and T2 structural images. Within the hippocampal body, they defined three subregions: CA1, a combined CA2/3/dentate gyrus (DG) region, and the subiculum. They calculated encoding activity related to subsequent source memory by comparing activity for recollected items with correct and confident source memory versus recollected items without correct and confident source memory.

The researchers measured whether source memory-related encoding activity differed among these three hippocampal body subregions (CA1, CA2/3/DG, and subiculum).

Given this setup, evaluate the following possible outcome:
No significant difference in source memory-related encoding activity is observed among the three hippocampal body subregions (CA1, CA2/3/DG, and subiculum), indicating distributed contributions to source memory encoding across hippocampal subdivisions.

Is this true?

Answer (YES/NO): YES